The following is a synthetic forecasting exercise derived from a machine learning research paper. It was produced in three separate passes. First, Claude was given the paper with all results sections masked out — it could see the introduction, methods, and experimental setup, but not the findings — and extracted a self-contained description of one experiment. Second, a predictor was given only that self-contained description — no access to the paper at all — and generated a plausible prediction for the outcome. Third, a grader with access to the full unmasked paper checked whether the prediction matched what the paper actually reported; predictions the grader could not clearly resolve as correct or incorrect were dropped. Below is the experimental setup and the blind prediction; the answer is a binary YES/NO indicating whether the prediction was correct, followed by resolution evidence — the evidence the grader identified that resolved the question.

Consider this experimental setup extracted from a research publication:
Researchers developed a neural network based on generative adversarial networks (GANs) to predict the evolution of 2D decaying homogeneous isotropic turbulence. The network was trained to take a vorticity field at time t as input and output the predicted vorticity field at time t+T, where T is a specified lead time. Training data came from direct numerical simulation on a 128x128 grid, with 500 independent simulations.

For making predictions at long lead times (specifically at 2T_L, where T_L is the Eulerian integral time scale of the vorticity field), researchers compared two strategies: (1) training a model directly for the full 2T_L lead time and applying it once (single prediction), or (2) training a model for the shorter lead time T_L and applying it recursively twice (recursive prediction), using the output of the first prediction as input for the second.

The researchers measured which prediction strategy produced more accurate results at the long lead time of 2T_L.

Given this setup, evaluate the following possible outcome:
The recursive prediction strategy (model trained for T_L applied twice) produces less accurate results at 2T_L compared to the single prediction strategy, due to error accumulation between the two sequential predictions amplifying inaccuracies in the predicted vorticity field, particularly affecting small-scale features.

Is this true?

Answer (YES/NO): NO